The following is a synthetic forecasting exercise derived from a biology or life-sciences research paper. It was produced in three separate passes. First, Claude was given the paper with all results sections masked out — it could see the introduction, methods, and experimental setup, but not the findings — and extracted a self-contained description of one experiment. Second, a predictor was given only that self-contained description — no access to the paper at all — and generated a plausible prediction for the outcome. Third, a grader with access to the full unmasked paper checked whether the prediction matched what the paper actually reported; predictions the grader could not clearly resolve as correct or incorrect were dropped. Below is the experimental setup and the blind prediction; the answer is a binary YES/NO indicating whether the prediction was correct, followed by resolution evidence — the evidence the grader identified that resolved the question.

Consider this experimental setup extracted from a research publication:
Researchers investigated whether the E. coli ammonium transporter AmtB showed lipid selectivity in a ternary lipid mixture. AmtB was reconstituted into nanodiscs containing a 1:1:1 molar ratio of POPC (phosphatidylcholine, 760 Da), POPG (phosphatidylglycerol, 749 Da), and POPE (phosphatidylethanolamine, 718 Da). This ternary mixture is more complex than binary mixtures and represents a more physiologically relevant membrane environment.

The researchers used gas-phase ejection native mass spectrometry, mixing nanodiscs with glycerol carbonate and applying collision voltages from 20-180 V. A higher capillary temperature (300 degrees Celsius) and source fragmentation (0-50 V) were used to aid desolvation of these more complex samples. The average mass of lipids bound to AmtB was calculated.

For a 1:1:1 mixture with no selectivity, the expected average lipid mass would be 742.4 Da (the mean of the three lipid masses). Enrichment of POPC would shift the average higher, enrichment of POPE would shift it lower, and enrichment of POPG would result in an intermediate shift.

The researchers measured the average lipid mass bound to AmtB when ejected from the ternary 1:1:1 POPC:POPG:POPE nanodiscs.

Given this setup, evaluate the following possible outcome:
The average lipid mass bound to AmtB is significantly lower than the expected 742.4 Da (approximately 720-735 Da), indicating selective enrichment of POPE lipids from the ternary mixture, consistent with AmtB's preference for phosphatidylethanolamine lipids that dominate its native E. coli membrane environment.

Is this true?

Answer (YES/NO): NO